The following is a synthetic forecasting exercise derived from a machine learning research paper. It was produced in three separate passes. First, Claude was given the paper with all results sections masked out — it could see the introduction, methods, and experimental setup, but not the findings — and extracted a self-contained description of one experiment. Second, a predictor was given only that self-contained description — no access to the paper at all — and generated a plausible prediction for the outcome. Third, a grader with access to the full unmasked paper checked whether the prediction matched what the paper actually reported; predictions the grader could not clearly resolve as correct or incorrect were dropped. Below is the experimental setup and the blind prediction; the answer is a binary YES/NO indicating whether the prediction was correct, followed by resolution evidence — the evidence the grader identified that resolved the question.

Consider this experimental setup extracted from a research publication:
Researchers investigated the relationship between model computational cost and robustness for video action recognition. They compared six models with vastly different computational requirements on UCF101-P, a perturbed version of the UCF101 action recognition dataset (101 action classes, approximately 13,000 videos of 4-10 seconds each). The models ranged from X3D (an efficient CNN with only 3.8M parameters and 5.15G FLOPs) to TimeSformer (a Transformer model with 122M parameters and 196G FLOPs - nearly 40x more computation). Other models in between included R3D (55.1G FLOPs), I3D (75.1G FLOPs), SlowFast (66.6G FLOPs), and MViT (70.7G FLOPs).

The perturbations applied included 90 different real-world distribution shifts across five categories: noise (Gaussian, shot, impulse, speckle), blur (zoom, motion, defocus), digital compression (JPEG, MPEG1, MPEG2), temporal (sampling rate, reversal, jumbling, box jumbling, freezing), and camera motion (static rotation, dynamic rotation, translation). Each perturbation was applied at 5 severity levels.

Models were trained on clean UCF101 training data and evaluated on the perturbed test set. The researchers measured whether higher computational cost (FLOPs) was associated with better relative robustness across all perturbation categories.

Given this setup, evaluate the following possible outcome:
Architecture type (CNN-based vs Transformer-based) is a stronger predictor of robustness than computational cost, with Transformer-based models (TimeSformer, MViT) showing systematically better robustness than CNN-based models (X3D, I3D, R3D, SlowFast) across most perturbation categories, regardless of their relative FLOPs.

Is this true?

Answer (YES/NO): YES